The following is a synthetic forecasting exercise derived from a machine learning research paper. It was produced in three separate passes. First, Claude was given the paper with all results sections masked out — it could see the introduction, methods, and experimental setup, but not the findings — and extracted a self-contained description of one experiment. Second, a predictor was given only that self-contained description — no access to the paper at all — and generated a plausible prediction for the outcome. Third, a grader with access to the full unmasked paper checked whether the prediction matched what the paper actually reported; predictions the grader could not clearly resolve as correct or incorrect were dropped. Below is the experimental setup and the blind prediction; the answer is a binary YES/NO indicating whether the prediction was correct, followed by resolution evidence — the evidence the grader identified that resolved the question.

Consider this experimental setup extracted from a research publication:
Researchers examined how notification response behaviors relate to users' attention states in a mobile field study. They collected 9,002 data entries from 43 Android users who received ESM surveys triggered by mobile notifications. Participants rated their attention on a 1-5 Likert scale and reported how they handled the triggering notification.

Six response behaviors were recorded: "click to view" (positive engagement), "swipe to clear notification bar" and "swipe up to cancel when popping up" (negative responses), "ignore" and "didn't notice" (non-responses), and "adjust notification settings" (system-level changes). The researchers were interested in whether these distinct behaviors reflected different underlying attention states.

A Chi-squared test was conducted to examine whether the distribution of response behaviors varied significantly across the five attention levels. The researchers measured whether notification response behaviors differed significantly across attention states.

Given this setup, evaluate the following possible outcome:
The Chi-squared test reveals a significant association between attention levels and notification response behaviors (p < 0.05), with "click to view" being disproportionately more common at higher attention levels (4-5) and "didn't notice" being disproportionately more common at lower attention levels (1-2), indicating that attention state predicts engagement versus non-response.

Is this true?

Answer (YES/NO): NO